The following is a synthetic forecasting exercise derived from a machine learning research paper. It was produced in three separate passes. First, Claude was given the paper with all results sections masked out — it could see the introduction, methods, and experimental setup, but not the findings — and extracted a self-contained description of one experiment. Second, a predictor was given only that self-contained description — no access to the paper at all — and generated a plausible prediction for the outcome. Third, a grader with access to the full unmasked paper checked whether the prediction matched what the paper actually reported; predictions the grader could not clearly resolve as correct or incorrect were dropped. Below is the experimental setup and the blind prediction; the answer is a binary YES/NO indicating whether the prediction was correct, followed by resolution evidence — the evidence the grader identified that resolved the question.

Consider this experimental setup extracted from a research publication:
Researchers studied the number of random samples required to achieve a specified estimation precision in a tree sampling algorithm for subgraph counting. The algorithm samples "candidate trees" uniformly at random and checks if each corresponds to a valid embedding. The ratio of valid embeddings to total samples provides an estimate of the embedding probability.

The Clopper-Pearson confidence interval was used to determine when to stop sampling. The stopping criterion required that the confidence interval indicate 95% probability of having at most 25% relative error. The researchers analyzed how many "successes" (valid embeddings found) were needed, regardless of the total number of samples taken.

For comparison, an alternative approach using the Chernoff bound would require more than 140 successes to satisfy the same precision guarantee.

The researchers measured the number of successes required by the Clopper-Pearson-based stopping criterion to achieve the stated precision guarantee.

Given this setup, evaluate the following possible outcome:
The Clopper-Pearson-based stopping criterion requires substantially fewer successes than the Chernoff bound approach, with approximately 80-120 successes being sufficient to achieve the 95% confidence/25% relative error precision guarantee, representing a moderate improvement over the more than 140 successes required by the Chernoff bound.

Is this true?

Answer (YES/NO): YES